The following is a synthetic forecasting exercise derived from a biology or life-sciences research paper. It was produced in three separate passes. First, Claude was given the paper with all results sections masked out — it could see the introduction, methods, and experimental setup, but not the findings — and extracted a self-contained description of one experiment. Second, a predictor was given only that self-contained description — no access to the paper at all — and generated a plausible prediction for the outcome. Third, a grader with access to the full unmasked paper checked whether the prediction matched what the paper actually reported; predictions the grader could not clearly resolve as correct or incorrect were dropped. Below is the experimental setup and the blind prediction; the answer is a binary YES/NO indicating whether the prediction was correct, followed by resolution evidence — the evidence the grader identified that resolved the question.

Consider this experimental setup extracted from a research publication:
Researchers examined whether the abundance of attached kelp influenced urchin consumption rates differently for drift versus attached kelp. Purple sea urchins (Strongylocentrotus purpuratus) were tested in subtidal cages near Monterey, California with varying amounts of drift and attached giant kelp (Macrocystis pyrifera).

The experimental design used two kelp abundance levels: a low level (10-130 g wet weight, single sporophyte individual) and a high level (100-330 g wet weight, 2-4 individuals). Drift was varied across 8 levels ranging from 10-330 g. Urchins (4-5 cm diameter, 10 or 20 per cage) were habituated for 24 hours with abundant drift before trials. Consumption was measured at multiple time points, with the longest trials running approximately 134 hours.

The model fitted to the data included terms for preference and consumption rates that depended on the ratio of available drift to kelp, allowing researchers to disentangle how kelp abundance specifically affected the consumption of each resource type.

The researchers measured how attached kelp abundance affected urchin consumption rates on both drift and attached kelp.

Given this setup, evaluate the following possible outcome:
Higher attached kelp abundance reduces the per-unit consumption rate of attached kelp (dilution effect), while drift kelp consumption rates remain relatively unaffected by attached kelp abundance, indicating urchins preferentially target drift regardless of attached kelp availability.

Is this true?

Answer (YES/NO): NO